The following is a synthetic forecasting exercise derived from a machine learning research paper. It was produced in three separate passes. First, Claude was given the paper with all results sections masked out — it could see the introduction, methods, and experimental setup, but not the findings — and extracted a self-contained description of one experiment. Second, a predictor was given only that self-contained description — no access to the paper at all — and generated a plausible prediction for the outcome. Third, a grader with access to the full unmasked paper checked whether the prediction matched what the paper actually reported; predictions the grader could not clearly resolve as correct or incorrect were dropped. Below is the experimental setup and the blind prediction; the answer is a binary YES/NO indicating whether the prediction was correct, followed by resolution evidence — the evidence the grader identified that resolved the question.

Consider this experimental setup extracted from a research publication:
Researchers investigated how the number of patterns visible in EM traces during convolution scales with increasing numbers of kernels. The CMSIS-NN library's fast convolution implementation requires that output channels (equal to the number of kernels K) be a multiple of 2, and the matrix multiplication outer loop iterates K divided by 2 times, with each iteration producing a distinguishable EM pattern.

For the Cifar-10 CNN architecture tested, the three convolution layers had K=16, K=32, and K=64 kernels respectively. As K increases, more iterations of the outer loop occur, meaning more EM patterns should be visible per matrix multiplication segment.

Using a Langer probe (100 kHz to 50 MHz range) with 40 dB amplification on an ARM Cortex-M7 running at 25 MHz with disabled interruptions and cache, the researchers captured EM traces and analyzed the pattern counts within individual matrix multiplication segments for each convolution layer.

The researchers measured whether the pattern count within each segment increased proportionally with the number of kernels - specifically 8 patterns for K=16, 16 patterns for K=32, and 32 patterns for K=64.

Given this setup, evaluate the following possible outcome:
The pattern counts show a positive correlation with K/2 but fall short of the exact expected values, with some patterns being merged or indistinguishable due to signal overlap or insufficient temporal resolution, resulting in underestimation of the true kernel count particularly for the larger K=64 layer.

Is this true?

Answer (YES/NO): NO